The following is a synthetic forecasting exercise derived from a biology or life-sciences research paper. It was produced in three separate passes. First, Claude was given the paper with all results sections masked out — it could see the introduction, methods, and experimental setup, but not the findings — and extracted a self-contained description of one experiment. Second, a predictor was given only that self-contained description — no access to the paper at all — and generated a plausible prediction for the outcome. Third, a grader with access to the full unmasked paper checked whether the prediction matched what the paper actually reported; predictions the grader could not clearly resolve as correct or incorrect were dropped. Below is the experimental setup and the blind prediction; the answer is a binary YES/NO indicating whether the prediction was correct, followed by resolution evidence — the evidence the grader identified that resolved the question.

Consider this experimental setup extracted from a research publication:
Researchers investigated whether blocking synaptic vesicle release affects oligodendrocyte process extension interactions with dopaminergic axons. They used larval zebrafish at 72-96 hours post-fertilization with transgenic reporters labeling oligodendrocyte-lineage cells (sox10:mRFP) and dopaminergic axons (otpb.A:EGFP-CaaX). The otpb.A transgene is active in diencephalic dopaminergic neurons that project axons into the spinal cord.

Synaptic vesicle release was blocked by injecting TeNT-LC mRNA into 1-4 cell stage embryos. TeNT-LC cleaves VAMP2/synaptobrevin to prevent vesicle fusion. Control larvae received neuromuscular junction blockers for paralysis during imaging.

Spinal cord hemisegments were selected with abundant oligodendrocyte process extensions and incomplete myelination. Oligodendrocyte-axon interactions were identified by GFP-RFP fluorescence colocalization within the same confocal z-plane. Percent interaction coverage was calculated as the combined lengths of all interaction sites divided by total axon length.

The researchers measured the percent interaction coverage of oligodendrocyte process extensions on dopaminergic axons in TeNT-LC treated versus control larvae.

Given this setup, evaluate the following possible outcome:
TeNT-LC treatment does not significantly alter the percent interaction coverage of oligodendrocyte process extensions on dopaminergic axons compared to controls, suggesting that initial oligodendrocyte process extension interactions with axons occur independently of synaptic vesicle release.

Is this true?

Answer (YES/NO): YES